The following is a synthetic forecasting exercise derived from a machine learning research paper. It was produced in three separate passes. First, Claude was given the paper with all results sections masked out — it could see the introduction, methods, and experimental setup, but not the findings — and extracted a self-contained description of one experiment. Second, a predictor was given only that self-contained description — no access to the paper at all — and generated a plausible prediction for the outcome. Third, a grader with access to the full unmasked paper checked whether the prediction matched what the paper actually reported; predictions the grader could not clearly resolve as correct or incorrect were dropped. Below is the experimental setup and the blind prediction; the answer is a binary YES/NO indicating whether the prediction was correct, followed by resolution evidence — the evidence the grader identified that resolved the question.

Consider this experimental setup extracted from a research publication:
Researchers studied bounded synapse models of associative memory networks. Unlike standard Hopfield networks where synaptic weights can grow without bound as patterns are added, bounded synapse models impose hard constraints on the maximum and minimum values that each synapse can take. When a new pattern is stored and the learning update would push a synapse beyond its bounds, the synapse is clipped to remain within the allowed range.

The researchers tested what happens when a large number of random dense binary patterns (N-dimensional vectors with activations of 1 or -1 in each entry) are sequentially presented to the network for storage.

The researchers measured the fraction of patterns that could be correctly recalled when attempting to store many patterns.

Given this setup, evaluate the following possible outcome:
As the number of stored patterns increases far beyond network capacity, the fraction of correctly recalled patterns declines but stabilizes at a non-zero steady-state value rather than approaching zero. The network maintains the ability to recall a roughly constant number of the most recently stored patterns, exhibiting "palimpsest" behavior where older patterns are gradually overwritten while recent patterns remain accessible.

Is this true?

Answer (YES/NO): NO